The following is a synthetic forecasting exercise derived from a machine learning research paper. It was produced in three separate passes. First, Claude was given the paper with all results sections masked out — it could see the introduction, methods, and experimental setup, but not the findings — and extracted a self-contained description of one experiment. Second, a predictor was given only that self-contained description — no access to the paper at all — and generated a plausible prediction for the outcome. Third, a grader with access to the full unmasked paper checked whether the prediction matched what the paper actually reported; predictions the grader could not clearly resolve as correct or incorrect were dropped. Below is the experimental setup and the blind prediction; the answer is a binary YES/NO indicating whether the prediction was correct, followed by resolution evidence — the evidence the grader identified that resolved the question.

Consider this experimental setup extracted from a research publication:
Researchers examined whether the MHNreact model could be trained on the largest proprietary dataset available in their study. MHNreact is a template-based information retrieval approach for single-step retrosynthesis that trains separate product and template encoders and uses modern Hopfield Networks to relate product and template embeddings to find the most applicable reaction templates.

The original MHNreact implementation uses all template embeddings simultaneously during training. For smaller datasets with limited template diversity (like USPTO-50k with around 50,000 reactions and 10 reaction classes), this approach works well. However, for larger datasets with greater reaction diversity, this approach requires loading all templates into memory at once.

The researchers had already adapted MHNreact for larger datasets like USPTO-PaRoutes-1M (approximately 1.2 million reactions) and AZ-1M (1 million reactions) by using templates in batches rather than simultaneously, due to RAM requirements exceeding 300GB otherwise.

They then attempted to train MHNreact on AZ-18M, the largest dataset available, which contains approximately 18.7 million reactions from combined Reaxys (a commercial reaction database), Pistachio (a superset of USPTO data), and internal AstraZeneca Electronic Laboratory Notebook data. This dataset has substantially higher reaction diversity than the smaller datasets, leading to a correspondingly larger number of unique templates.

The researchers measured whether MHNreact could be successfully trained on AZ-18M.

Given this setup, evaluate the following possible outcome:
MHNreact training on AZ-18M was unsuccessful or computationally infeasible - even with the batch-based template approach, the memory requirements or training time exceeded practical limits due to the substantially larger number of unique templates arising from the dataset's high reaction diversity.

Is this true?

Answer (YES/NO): YES